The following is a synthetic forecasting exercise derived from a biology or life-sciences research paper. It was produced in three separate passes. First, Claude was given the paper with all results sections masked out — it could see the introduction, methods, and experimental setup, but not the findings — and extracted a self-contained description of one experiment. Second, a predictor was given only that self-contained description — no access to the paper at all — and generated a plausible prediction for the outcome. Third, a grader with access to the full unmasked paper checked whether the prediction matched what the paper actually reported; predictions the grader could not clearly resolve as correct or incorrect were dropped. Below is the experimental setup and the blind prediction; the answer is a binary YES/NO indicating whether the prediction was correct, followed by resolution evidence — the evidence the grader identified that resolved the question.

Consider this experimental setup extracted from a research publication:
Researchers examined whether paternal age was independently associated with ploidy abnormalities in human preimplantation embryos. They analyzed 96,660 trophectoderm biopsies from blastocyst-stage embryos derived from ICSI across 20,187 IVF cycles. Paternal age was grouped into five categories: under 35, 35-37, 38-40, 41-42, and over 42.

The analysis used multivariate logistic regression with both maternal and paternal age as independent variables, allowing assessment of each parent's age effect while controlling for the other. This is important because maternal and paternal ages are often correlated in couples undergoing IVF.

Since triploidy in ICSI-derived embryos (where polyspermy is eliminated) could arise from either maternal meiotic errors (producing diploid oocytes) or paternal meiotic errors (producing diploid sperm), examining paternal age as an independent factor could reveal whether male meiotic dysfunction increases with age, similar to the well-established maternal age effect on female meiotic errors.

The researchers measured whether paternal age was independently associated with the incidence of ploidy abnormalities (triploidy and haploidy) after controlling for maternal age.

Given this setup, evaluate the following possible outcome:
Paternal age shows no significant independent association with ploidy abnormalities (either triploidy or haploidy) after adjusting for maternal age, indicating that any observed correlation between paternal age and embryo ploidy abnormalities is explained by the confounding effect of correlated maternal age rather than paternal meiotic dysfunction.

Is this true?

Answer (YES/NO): YES